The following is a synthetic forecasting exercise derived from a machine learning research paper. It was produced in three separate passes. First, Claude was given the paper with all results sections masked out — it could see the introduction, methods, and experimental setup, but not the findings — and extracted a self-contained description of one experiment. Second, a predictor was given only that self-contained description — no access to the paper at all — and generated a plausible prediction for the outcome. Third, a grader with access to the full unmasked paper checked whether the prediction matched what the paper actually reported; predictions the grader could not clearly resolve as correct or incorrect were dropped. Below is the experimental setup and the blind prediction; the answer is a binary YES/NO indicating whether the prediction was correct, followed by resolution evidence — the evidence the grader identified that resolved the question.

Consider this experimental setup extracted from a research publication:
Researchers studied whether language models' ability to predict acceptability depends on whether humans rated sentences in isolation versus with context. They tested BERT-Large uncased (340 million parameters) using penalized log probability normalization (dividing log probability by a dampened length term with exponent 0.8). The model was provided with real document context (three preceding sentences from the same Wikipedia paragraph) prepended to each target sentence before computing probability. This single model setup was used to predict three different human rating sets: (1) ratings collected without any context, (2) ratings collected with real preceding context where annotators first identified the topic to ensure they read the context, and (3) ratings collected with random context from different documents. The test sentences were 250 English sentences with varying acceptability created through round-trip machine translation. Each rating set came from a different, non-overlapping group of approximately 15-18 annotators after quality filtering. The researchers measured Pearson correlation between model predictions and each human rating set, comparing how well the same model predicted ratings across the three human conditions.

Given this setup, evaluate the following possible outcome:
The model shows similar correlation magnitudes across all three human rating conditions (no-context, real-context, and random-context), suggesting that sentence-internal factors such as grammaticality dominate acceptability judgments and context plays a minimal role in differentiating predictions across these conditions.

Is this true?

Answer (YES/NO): NO